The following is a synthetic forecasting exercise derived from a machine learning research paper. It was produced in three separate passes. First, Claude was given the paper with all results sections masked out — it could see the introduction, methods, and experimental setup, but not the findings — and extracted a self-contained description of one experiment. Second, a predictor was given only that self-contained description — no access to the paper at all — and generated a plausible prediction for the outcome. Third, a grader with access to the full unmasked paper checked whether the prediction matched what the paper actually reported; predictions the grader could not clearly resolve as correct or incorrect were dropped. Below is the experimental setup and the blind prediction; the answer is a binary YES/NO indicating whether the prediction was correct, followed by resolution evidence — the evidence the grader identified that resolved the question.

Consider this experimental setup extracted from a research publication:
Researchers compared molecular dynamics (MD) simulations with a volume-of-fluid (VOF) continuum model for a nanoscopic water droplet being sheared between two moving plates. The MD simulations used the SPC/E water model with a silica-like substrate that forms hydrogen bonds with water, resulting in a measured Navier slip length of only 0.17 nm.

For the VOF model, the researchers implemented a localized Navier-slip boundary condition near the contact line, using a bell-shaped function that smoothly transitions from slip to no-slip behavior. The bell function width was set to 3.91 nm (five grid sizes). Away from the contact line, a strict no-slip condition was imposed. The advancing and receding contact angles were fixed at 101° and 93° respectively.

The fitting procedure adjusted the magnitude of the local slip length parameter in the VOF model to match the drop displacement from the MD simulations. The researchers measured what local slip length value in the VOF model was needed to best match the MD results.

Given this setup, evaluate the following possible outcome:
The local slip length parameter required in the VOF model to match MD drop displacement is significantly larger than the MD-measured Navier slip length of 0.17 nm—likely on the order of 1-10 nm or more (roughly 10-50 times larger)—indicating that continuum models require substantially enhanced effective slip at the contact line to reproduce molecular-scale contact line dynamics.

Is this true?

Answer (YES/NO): YES